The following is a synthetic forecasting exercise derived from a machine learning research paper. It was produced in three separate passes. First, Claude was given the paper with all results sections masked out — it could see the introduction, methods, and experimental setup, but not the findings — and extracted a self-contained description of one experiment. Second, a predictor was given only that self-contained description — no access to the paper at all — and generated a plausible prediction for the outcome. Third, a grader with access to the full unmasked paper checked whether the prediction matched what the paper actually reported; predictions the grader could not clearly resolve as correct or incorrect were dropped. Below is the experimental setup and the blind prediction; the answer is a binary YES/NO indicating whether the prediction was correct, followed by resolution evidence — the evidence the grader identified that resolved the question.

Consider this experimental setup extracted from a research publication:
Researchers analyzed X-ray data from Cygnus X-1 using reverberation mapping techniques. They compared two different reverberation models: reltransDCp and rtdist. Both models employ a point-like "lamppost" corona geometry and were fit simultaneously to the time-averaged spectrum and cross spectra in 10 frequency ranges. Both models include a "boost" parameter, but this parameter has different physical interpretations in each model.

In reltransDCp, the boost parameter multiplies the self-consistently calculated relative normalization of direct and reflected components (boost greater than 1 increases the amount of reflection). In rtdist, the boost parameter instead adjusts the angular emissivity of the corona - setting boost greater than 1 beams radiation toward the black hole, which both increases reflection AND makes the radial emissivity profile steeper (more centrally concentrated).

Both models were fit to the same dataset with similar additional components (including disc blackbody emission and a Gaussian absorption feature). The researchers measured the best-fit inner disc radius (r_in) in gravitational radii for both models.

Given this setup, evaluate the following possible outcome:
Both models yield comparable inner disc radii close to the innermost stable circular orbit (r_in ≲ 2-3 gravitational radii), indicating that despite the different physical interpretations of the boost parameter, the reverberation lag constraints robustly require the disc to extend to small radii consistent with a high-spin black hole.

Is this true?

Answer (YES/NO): NO